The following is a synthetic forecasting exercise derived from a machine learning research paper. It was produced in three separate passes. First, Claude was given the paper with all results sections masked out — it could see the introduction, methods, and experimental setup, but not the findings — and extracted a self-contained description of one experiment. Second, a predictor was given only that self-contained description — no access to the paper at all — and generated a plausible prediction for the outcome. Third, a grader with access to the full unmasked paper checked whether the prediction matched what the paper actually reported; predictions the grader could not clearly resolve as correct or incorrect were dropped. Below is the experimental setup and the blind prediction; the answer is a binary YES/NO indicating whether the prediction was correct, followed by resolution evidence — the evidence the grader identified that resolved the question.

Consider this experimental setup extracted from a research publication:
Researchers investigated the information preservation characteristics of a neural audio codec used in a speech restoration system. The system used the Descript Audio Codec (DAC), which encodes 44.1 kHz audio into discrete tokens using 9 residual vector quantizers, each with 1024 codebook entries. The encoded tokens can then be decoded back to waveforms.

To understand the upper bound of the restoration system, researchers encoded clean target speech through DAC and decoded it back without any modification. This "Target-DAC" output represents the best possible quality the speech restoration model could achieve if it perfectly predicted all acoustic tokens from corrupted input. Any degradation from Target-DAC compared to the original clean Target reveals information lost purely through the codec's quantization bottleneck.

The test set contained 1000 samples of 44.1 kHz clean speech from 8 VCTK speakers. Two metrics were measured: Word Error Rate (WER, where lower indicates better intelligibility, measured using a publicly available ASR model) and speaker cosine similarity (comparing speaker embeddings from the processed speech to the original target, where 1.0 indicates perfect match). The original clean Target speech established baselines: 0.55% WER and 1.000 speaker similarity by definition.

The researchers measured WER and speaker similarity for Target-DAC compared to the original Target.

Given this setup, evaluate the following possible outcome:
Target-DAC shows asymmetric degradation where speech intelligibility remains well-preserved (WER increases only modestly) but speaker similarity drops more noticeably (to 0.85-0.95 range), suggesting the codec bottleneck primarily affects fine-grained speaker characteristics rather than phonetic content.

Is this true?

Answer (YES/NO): NO